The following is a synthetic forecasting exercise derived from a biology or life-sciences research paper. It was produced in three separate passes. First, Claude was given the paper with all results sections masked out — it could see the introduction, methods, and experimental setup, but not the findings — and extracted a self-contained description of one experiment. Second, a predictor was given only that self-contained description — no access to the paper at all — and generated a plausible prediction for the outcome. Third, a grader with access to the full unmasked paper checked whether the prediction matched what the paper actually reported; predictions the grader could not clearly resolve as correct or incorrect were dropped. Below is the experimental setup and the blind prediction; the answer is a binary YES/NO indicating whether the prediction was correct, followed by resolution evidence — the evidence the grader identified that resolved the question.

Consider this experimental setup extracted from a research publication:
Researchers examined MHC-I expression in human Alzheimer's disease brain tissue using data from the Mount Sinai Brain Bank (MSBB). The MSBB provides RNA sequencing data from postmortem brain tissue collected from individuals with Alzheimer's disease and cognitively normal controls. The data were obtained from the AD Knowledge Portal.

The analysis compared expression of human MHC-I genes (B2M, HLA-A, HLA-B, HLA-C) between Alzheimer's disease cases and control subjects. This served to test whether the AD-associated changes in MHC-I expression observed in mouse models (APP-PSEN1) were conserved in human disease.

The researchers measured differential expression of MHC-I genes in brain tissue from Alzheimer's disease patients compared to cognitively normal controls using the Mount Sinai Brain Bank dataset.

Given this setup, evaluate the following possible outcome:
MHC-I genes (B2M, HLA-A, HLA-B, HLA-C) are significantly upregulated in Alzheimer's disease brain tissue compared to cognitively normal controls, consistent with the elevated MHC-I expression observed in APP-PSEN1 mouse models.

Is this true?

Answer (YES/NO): YES